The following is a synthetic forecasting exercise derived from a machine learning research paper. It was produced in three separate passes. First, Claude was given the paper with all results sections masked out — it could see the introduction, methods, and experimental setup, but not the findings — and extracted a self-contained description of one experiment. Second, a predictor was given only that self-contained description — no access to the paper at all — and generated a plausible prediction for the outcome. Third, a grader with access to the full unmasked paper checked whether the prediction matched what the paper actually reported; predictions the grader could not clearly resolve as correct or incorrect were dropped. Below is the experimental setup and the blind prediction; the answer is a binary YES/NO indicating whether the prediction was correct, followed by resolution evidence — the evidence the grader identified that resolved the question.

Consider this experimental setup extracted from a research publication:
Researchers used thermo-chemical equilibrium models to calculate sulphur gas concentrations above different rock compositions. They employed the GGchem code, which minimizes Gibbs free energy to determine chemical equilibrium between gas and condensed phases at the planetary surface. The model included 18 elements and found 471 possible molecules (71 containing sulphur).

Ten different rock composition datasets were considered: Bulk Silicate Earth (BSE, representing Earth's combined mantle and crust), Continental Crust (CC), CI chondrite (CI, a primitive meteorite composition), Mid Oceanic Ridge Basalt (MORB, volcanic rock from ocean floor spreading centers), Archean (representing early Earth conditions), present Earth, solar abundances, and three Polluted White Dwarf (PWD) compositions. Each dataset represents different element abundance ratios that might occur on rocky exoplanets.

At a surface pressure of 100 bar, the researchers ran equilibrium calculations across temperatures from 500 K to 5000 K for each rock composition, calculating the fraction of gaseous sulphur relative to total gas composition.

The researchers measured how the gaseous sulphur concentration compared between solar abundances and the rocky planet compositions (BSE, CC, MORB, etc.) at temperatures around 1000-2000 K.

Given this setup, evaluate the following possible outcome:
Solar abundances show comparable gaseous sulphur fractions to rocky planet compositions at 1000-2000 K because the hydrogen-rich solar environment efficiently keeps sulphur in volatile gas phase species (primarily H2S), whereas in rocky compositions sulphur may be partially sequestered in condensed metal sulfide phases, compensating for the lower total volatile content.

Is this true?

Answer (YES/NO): NO